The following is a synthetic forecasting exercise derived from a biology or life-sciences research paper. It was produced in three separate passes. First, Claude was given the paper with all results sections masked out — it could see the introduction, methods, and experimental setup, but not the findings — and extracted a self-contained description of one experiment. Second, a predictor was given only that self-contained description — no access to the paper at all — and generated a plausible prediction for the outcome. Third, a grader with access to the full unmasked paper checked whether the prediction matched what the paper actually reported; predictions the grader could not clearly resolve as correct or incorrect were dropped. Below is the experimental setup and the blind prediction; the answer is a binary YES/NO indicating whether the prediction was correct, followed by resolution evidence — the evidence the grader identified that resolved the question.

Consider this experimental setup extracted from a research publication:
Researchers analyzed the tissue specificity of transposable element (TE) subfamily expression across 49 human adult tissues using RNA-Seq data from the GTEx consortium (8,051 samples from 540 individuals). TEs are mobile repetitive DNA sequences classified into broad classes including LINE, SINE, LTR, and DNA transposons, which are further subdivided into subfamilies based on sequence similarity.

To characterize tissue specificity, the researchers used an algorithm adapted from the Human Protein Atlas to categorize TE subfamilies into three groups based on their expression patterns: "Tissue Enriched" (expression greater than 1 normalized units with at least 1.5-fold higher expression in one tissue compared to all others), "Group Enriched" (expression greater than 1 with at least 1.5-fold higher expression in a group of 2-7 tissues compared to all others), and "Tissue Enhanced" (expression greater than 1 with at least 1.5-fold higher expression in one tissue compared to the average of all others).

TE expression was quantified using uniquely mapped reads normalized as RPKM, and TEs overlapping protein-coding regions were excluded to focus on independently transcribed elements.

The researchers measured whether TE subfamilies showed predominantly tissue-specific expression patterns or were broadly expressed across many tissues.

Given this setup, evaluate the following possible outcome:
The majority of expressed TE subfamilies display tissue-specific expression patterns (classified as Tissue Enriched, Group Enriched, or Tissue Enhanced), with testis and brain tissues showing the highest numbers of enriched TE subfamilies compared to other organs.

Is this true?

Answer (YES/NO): YES